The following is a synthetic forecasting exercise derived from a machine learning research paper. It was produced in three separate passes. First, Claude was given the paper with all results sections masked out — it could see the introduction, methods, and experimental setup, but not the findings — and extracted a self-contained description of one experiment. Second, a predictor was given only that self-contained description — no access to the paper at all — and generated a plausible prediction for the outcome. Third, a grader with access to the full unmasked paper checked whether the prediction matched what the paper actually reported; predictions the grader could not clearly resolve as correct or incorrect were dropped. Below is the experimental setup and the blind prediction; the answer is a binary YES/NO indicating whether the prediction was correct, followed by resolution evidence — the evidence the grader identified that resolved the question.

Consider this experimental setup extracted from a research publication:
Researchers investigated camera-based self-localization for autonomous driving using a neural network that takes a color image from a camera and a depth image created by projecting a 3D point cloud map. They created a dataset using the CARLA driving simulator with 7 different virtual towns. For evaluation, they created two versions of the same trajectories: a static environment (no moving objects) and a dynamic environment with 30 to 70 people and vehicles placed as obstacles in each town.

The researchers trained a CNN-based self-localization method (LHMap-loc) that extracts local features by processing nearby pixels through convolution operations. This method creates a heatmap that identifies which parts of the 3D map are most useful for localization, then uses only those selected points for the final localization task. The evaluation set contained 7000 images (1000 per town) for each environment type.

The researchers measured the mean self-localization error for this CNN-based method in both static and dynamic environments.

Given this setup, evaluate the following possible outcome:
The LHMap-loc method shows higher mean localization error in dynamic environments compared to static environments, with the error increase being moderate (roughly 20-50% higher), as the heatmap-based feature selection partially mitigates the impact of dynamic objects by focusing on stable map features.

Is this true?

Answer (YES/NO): NO